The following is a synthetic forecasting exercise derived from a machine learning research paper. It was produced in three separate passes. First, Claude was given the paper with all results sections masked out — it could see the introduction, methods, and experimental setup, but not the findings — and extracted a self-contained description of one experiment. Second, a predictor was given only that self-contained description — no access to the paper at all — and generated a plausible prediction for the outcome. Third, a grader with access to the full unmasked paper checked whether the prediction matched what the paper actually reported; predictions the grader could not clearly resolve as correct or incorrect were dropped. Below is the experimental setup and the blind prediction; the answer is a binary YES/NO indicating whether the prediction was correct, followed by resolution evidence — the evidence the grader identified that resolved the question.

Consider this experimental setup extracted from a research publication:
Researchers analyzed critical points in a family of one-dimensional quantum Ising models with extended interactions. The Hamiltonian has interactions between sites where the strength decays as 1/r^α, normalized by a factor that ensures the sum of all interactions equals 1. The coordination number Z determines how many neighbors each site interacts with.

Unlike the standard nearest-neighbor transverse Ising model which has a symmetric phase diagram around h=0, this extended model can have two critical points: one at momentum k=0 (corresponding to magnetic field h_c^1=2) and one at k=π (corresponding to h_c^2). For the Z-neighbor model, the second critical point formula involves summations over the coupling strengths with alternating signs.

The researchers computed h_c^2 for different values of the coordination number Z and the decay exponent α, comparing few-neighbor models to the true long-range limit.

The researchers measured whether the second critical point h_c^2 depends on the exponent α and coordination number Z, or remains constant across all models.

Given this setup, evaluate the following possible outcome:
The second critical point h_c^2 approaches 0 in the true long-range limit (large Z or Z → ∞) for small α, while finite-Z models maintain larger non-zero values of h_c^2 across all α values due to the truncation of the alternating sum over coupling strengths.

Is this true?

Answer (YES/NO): NO